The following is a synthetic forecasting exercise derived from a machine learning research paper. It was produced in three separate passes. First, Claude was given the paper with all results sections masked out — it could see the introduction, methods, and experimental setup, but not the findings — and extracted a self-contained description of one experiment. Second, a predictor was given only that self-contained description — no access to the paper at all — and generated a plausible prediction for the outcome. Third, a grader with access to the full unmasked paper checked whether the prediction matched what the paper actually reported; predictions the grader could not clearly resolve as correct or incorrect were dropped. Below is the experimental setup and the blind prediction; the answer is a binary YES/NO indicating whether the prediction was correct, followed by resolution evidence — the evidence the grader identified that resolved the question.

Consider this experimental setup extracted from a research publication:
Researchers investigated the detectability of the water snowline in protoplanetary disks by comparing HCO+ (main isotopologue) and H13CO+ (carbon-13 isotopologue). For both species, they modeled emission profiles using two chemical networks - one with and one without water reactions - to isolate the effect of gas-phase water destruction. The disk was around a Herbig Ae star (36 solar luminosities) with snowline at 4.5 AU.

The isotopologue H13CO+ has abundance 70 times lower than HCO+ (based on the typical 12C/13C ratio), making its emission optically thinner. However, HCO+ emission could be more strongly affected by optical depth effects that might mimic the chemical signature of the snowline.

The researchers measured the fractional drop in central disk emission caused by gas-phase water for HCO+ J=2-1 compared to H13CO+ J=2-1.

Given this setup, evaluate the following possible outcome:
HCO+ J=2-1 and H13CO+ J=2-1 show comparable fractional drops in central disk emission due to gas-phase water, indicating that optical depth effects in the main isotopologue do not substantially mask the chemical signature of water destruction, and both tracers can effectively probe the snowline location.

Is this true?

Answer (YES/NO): NO